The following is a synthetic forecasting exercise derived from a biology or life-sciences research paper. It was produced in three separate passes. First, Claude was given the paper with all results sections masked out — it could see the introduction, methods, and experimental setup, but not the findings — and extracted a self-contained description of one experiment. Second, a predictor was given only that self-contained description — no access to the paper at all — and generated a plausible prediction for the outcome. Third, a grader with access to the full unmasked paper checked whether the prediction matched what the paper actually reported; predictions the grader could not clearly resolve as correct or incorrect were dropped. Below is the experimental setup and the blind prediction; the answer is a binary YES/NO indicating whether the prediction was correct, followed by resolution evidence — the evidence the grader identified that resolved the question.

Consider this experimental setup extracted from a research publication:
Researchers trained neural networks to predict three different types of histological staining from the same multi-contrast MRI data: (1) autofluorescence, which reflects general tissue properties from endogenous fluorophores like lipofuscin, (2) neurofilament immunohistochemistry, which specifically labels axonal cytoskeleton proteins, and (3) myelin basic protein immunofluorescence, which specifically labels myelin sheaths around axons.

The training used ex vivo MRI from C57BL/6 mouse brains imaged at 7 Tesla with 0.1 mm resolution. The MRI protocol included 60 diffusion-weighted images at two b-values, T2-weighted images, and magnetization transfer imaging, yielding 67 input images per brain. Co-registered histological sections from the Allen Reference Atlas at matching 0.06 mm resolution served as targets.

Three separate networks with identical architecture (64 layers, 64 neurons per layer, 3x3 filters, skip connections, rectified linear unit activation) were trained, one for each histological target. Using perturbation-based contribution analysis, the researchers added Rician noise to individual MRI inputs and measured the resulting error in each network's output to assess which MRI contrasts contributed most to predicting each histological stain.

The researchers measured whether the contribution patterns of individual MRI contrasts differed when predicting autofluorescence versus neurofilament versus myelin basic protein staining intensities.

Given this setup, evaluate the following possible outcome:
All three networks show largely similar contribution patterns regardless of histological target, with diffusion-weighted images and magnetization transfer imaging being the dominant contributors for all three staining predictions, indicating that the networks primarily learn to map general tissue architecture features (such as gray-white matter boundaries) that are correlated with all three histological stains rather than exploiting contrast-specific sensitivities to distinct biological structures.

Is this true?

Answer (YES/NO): NO